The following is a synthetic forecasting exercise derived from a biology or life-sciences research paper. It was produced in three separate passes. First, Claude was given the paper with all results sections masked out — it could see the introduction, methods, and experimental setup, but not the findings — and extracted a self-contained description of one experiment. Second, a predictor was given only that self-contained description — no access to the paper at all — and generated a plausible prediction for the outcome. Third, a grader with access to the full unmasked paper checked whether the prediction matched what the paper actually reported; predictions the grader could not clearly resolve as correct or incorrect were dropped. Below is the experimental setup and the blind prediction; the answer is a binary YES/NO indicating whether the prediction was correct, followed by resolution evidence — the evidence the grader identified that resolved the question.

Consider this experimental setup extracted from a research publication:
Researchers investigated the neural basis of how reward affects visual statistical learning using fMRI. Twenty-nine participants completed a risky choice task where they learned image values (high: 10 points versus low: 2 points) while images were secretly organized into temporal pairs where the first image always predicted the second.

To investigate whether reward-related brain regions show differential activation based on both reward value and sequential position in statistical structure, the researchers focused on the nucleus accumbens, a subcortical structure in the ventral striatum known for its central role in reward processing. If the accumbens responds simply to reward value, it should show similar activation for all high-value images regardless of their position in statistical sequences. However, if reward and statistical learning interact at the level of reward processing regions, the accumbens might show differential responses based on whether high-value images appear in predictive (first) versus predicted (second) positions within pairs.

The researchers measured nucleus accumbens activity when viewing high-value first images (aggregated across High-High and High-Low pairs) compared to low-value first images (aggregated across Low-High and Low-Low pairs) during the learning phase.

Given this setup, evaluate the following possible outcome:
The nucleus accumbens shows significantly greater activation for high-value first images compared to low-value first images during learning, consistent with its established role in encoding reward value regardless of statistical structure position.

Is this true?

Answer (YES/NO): NO